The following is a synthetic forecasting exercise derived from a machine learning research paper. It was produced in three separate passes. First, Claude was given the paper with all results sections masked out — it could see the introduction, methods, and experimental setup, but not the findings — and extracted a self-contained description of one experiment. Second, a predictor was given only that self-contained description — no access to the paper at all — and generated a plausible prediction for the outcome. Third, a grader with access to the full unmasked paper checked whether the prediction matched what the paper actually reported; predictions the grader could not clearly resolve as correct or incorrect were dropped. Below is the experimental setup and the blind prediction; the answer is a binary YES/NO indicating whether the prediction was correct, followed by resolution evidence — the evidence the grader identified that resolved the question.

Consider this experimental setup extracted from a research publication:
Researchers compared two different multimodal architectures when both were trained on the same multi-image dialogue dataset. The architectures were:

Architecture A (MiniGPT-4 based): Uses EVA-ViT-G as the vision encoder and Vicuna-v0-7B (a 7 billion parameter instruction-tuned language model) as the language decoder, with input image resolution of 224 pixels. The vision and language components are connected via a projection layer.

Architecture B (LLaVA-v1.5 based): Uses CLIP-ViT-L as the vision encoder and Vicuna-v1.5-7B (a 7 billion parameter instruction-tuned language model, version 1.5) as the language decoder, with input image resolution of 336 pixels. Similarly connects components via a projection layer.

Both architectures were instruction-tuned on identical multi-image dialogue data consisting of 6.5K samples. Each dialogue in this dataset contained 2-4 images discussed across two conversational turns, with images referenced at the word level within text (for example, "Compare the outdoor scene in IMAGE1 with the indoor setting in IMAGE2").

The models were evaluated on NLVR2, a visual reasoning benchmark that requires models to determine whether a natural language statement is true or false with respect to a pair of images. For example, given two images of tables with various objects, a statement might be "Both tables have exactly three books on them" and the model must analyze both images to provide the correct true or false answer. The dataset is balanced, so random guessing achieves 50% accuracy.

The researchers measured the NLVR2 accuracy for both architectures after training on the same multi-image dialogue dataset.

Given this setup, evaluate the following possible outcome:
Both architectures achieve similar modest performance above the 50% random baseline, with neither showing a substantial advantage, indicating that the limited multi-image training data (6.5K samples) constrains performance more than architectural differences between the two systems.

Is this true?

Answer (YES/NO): YES